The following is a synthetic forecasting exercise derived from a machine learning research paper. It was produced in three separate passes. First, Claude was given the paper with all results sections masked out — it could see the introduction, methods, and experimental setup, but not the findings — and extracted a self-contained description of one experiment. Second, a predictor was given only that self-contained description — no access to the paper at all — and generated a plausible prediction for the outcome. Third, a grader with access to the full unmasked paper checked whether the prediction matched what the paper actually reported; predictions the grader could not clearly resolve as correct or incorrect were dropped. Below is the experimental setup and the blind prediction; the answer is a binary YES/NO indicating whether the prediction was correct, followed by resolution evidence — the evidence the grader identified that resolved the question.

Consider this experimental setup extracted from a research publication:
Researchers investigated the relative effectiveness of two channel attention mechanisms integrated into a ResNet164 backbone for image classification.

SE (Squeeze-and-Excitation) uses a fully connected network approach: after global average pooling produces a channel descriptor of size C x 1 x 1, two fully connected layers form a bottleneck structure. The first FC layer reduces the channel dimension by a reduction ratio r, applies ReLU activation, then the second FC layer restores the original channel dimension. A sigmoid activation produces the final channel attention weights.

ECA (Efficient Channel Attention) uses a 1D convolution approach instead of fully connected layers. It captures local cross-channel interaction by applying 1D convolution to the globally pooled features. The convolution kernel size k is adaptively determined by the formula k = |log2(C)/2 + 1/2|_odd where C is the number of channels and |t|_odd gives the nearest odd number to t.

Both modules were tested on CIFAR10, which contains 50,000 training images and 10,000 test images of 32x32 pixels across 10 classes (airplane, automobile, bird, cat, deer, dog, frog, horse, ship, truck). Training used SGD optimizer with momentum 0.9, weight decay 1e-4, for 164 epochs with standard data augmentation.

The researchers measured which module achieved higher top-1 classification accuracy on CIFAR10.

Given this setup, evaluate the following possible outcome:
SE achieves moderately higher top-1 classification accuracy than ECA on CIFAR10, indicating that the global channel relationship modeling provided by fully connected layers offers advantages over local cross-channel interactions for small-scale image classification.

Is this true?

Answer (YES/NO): NO